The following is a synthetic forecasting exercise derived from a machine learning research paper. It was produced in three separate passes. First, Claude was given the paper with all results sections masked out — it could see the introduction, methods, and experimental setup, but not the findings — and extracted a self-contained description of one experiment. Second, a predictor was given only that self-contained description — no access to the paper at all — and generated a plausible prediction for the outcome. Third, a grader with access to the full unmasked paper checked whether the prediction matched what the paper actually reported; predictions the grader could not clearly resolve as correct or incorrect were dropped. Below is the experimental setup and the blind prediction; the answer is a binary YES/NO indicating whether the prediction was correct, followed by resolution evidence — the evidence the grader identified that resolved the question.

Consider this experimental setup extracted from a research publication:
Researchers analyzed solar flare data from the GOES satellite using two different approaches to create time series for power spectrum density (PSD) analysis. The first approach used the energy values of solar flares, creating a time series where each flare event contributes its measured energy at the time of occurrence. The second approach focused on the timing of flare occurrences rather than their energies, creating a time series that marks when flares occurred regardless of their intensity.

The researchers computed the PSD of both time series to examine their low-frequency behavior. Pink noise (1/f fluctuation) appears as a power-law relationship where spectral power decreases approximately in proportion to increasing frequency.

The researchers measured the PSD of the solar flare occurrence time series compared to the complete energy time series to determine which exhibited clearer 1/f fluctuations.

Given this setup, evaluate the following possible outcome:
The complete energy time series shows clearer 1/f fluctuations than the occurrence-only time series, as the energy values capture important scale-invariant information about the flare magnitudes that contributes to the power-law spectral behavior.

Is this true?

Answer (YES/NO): NO